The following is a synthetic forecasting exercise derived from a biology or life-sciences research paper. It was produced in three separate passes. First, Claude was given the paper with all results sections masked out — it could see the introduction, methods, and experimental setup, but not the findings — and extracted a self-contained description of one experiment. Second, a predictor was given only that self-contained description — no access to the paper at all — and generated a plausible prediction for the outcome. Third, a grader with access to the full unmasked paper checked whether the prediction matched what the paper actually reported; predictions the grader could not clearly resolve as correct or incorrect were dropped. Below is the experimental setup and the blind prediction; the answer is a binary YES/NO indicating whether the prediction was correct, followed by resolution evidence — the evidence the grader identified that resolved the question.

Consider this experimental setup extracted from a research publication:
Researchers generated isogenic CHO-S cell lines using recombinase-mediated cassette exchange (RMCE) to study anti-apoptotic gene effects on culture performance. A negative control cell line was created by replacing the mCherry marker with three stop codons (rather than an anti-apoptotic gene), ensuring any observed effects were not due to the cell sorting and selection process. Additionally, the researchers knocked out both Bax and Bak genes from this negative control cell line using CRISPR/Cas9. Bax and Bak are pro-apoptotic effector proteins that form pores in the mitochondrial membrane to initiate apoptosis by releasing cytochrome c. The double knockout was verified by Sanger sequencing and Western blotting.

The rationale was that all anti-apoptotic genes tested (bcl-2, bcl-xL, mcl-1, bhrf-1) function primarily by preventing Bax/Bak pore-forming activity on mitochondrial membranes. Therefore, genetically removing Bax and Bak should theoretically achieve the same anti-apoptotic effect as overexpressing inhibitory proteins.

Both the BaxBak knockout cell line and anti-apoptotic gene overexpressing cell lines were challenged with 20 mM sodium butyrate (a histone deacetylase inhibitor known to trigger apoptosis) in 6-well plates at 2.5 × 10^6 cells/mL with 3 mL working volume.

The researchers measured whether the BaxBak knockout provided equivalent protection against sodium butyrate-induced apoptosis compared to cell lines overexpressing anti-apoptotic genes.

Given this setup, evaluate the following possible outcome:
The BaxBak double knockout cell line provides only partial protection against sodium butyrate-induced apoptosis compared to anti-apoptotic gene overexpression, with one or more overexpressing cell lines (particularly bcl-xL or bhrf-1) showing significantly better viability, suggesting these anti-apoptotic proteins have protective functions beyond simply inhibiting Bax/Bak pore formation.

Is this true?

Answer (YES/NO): NO